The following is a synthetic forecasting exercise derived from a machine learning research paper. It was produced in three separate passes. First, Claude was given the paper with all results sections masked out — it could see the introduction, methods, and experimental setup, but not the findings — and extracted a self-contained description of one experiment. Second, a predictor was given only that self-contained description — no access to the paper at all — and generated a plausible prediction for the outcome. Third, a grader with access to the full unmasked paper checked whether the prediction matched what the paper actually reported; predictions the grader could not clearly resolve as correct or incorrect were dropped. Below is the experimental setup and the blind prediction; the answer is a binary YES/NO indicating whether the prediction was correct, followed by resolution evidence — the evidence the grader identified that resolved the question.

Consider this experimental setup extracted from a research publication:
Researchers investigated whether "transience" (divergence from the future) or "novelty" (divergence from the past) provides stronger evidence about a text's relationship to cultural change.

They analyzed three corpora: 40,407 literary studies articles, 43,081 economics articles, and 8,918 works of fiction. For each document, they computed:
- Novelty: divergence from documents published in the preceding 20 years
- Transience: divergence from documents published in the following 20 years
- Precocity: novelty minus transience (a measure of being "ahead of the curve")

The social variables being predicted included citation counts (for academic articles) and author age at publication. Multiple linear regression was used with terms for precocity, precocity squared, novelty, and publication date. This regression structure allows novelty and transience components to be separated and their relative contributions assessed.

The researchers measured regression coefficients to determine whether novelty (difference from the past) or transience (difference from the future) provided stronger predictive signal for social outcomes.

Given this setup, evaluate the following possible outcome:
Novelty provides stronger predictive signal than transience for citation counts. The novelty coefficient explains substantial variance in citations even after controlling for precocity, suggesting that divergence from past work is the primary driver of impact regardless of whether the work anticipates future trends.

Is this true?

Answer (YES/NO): NO